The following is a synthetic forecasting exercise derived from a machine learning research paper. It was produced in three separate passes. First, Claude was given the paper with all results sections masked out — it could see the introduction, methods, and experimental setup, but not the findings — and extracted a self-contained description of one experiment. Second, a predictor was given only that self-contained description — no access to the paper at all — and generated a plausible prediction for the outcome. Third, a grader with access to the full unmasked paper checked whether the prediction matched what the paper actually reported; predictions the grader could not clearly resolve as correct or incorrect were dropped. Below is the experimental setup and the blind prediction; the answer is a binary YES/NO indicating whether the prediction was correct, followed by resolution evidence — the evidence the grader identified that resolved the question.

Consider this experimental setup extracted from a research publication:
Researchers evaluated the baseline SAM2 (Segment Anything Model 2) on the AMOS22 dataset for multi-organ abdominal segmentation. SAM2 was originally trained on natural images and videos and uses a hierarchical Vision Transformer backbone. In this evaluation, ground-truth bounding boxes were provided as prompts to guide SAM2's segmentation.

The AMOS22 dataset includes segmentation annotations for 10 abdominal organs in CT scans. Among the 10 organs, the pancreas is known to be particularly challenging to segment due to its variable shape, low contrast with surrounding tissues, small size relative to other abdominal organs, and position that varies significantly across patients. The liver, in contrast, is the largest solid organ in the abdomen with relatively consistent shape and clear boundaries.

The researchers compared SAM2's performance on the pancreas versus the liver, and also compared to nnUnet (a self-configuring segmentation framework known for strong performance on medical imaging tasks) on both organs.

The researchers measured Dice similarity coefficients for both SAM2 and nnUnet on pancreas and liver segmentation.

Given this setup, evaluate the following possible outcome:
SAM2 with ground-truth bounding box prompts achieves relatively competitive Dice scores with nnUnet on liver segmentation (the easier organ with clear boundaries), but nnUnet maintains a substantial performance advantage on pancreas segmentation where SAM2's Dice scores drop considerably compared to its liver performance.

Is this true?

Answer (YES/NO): NO